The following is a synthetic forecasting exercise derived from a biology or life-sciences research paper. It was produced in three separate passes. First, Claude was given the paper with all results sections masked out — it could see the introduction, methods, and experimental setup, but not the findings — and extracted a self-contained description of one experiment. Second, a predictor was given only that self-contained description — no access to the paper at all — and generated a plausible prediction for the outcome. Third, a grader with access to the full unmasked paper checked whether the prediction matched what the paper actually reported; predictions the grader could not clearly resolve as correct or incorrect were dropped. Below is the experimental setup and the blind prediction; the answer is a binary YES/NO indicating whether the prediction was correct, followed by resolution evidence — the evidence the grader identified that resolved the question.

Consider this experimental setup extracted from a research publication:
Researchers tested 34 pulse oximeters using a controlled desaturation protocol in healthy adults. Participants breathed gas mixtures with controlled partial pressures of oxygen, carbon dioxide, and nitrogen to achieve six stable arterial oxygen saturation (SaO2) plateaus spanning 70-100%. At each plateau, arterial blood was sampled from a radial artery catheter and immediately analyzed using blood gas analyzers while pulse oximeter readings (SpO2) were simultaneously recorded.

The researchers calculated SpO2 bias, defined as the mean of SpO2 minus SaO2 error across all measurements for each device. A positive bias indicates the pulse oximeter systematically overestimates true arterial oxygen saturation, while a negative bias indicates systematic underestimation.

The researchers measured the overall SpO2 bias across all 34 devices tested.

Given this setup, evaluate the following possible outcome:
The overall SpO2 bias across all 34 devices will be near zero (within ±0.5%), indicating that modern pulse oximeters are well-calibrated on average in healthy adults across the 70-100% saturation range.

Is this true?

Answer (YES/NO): NO